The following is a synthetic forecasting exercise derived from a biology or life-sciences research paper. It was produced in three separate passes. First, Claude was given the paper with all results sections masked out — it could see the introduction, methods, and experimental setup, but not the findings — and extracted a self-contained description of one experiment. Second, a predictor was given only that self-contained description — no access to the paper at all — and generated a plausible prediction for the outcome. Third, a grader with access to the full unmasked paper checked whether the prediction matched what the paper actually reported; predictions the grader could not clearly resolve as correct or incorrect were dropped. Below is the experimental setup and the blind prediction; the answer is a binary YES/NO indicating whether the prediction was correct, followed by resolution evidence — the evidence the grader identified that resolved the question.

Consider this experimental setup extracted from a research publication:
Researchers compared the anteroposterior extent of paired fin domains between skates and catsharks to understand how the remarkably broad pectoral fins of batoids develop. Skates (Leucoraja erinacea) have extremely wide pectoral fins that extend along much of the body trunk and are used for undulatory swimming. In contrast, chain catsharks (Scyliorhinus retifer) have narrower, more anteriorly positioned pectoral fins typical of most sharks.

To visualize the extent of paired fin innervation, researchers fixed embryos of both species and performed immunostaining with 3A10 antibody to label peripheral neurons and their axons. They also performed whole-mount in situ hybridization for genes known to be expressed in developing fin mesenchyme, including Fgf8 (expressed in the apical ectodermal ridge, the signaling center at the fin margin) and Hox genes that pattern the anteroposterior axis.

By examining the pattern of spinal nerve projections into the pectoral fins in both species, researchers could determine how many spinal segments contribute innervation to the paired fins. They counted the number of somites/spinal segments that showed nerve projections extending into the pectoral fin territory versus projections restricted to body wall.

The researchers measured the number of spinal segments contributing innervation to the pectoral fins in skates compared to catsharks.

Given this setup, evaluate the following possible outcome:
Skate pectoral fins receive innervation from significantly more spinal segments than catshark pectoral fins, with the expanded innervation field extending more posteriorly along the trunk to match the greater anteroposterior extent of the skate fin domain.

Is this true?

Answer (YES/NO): YES